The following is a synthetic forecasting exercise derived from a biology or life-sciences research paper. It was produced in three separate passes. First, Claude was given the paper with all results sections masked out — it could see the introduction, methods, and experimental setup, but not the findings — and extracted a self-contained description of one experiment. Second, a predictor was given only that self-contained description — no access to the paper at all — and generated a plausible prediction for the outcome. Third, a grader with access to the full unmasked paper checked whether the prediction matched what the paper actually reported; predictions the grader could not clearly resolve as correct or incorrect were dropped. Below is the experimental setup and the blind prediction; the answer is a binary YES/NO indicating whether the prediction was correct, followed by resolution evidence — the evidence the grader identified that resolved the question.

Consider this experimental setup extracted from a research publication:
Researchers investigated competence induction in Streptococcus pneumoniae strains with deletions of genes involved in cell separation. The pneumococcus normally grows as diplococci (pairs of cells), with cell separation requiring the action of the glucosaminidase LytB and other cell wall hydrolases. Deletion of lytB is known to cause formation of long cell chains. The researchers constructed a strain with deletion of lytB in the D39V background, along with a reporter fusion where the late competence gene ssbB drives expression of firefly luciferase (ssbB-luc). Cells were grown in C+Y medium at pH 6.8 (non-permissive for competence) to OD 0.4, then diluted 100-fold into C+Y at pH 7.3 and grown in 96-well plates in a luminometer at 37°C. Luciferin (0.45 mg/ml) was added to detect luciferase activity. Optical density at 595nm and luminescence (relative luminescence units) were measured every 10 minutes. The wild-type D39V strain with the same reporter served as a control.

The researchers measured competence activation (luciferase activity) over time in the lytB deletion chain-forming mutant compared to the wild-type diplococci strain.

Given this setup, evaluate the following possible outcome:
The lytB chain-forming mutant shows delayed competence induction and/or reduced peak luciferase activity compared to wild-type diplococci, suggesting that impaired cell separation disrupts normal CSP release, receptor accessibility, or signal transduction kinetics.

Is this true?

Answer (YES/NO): NO